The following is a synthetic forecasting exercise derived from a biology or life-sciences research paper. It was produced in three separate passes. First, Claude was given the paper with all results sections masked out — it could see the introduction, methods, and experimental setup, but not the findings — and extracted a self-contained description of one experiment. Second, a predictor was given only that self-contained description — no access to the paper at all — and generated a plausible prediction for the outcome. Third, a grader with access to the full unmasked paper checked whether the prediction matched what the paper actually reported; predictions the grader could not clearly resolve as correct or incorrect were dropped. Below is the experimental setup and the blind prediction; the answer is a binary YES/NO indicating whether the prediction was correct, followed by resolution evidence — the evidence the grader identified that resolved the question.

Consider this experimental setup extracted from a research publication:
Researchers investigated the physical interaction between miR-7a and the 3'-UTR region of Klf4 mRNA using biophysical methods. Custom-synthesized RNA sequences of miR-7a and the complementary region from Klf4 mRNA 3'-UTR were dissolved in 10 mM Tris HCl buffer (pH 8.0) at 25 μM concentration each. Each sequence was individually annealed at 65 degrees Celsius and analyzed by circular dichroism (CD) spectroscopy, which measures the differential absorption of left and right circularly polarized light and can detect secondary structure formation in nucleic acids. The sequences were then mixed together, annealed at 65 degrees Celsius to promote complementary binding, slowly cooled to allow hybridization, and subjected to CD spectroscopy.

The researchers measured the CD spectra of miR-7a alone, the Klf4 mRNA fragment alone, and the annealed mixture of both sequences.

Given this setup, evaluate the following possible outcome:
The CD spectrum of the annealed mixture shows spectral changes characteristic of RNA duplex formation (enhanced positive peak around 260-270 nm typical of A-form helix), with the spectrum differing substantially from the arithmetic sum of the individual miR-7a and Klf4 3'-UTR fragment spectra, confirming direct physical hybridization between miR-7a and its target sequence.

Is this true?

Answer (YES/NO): YES